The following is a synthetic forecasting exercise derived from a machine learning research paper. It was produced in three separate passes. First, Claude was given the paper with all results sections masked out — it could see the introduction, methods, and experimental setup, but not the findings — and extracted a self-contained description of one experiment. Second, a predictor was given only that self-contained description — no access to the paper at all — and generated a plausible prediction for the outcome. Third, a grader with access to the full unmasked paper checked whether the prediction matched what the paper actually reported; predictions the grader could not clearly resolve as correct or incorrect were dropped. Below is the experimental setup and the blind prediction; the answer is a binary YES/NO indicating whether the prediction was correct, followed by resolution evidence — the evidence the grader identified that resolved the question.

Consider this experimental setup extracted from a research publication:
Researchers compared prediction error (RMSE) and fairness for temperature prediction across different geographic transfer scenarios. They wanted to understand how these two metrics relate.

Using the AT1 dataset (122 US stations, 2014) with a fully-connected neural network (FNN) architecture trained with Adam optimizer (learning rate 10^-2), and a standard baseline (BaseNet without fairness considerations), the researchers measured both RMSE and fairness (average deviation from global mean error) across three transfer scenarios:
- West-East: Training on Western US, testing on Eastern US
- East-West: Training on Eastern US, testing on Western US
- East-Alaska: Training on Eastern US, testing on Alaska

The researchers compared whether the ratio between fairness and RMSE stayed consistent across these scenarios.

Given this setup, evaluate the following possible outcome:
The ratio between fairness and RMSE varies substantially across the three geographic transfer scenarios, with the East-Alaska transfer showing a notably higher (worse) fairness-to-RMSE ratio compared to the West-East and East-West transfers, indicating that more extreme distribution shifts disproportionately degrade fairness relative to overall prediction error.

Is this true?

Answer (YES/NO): YES